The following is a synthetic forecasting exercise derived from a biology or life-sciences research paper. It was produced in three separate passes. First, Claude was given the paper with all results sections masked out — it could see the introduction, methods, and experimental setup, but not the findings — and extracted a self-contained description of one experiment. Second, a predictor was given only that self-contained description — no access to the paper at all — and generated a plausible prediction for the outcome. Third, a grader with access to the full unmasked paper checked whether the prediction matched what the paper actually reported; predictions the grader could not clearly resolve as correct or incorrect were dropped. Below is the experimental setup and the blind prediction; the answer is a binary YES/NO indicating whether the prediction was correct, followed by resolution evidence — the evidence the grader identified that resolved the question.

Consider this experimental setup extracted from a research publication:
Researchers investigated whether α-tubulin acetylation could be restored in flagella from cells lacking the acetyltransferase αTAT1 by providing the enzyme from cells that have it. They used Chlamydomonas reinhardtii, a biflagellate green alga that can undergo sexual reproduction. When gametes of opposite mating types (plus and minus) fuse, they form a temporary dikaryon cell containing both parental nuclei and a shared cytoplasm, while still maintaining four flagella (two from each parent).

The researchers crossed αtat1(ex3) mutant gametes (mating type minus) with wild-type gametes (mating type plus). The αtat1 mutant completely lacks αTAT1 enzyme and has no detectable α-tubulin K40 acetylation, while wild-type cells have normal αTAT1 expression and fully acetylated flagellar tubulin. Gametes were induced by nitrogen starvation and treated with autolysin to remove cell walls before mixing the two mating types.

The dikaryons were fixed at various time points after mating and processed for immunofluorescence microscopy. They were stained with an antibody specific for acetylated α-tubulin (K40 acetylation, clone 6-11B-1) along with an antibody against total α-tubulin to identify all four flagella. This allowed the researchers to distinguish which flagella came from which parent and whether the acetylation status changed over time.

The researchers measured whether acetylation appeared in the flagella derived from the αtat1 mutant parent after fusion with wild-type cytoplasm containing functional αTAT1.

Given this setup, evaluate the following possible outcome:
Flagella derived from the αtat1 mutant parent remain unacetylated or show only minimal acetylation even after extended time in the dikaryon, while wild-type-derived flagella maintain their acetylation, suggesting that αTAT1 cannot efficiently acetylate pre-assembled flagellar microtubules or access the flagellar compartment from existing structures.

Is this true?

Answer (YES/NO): NO